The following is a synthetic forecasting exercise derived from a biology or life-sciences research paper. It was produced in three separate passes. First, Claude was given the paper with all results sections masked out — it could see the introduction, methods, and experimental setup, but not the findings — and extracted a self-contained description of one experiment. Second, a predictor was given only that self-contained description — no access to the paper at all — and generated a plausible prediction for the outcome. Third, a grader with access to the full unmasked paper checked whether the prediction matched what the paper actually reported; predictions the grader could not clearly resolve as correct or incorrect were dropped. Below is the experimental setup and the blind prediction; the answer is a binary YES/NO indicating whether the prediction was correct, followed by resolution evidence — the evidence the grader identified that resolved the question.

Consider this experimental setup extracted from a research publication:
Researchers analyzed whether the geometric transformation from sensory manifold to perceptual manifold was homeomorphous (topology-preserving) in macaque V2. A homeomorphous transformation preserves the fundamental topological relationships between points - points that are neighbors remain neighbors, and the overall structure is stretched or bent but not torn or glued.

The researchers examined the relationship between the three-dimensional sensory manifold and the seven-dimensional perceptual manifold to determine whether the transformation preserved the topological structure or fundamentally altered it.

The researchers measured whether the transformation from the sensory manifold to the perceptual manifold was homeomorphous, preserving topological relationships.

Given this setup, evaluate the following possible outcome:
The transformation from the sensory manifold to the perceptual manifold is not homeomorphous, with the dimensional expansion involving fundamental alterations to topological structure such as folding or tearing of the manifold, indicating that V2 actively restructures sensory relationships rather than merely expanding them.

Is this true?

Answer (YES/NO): NO